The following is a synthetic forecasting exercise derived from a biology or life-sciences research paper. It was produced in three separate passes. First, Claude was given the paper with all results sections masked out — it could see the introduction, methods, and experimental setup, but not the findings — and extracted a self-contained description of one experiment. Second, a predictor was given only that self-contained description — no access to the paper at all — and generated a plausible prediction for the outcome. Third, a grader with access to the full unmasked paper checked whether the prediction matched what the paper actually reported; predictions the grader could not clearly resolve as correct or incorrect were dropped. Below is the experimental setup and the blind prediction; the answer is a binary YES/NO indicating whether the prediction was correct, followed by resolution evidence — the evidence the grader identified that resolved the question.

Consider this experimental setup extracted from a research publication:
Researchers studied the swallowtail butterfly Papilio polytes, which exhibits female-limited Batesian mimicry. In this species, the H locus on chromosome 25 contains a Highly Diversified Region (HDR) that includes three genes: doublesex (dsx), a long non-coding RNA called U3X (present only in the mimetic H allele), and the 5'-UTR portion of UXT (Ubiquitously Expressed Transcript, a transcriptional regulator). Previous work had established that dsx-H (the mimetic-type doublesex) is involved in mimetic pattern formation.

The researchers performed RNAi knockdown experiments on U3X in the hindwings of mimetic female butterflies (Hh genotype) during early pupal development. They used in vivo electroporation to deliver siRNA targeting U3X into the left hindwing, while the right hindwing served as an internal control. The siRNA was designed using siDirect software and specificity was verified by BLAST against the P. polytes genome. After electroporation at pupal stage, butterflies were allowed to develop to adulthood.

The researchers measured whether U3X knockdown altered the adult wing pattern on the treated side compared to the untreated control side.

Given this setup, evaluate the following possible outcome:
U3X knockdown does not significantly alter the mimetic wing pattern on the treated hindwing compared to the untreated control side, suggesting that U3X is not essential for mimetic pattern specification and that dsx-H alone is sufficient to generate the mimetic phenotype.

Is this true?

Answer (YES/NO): NO